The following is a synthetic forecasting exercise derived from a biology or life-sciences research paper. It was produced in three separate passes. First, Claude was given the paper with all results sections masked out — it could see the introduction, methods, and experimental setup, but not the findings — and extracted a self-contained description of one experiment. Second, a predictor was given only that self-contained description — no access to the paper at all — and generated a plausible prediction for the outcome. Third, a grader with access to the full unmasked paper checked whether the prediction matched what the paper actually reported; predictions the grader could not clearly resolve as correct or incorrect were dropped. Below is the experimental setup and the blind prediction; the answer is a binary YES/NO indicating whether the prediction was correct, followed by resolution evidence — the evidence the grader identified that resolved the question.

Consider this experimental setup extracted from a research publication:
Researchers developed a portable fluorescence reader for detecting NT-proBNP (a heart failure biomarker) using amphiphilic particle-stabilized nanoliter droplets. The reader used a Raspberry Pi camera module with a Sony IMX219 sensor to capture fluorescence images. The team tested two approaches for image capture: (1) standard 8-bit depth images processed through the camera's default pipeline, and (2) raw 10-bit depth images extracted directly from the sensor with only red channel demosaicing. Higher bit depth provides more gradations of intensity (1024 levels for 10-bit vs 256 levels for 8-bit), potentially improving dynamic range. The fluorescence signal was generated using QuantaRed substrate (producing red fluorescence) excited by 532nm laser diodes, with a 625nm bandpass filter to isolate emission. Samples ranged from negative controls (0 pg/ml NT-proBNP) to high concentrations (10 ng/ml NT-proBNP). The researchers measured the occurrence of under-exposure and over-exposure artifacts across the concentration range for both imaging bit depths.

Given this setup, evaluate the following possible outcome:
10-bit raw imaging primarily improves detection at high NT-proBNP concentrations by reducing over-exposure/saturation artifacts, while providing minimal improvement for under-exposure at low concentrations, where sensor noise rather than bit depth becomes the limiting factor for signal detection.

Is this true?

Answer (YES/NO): NO